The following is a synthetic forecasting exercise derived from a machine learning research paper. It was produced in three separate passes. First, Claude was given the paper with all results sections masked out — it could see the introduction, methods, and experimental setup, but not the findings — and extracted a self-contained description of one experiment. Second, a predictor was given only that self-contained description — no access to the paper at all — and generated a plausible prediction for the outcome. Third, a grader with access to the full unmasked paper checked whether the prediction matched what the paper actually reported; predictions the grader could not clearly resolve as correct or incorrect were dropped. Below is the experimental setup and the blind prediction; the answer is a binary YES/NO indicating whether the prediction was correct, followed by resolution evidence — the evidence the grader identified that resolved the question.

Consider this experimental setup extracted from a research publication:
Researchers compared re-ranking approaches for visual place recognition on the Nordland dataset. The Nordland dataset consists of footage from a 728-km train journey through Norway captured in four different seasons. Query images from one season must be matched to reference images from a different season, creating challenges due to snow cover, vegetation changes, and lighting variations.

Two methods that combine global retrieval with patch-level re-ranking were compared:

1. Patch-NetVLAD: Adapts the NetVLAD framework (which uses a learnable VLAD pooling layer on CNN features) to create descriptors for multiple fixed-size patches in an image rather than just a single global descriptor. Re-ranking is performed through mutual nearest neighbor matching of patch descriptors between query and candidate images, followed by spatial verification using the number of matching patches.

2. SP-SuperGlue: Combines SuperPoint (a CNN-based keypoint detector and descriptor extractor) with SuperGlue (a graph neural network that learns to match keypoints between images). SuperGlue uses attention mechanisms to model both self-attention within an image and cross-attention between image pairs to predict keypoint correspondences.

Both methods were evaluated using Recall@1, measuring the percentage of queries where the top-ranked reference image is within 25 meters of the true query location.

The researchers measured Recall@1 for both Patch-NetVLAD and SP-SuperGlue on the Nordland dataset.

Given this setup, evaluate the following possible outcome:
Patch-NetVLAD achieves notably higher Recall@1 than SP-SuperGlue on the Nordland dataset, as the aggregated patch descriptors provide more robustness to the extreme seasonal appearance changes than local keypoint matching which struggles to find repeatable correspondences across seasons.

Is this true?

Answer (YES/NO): YES